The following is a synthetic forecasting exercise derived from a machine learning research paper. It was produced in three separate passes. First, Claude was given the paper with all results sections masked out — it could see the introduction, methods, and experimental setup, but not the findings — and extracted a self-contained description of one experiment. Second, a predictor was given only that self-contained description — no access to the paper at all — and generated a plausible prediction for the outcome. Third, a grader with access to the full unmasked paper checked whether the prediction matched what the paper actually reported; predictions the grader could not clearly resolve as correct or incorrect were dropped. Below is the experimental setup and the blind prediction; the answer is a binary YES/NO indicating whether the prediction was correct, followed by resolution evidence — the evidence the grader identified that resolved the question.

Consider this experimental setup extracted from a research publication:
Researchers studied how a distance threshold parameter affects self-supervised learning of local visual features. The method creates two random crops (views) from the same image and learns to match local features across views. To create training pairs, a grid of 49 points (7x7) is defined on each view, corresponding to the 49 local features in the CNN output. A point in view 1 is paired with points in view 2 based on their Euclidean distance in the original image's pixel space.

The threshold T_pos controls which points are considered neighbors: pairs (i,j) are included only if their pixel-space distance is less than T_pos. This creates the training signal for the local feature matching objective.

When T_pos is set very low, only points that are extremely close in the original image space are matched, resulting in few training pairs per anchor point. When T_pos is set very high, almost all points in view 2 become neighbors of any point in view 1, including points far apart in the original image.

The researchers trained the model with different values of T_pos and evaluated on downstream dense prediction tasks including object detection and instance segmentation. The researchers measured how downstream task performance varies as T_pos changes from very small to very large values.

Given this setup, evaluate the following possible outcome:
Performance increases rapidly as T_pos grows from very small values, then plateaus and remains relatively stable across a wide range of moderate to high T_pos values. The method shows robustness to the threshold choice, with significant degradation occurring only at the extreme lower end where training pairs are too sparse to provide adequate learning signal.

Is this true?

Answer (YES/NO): NO